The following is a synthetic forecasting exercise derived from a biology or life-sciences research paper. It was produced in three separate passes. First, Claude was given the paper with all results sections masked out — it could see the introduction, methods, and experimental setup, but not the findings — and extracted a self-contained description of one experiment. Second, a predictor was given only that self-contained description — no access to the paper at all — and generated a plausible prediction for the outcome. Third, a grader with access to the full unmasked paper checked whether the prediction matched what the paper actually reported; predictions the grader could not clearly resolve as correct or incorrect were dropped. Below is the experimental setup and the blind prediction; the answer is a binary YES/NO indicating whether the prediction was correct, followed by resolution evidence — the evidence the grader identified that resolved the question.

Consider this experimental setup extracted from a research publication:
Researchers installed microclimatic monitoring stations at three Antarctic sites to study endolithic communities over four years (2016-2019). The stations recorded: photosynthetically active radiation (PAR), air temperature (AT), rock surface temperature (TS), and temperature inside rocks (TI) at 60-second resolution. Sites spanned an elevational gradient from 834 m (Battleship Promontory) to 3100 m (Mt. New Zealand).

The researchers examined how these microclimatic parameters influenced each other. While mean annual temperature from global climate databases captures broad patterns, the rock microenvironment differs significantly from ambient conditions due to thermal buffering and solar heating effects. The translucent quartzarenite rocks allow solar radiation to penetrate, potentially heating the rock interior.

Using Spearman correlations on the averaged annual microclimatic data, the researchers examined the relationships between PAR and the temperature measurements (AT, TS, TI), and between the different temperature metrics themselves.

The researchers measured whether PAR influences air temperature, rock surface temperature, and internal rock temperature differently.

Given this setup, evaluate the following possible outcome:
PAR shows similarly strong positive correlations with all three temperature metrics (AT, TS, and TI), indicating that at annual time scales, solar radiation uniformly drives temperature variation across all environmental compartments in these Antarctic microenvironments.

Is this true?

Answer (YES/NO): NO